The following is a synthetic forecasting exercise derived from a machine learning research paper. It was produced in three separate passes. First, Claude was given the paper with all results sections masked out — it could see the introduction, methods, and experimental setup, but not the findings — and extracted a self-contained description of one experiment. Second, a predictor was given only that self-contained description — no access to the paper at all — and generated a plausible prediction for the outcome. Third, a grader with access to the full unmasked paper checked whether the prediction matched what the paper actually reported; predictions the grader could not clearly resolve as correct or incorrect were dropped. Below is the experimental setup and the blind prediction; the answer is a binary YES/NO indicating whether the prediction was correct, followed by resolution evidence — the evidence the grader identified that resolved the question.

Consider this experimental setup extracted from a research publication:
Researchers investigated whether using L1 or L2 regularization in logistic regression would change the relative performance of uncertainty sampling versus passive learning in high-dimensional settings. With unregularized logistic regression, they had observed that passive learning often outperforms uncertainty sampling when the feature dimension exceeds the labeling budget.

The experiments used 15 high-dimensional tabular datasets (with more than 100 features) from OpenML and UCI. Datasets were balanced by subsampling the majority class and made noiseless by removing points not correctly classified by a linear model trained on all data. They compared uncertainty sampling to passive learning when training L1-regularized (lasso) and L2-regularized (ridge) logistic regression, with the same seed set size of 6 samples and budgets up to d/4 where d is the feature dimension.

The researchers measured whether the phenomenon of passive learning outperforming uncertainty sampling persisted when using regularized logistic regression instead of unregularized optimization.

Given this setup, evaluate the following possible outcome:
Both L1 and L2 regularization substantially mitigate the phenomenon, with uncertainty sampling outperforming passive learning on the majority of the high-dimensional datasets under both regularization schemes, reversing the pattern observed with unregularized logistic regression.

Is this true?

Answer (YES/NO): NO